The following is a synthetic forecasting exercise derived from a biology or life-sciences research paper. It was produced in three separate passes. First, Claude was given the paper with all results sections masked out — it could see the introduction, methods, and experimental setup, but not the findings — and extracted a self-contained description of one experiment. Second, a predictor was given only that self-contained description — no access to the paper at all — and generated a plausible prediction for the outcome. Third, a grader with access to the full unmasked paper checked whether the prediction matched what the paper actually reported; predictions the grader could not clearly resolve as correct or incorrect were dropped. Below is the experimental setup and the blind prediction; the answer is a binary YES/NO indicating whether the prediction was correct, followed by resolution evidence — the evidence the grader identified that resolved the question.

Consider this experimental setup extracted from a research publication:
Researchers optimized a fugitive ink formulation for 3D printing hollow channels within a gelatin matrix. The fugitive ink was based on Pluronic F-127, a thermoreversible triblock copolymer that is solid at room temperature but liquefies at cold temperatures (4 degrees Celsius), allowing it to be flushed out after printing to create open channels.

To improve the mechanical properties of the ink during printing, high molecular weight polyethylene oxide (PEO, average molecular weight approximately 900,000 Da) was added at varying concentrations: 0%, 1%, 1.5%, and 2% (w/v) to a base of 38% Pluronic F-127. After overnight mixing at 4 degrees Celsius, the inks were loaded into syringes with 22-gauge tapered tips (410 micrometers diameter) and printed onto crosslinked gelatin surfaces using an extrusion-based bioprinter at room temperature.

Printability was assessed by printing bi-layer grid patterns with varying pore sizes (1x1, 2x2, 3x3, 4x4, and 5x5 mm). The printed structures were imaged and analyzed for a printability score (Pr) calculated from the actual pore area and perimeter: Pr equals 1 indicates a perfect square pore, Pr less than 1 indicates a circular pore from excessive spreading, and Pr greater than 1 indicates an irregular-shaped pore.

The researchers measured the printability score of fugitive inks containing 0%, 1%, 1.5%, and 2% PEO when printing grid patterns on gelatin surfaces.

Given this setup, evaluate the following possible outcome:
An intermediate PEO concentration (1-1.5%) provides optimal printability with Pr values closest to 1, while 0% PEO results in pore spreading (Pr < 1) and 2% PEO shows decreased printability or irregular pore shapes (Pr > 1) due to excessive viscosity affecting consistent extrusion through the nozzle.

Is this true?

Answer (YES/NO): NO